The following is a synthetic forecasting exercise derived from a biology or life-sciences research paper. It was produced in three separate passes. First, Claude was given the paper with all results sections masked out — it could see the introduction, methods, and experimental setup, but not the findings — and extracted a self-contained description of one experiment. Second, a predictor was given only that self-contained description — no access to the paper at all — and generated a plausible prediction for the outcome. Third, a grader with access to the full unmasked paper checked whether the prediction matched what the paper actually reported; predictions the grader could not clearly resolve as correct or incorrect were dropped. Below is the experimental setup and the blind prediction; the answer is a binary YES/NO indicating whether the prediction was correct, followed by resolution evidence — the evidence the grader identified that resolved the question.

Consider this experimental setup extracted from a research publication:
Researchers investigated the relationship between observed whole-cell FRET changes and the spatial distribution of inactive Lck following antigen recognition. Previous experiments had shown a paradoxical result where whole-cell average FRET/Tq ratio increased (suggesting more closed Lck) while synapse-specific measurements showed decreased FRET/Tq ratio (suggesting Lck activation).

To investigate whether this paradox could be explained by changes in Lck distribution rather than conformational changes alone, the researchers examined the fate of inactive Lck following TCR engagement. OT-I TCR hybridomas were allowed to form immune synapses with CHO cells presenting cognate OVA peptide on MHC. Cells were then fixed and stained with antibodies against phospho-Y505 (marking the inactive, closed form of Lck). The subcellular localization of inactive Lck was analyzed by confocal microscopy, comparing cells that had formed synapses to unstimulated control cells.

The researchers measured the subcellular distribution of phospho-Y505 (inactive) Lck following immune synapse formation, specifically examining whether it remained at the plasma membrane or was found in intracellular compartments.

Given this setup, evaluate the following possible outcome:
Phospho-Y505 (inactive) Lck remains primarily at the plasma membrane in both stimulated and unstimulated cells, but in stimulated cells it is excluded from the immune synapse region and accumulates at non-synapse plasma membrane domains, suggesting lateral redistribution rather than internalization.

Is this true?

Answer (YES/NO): NO